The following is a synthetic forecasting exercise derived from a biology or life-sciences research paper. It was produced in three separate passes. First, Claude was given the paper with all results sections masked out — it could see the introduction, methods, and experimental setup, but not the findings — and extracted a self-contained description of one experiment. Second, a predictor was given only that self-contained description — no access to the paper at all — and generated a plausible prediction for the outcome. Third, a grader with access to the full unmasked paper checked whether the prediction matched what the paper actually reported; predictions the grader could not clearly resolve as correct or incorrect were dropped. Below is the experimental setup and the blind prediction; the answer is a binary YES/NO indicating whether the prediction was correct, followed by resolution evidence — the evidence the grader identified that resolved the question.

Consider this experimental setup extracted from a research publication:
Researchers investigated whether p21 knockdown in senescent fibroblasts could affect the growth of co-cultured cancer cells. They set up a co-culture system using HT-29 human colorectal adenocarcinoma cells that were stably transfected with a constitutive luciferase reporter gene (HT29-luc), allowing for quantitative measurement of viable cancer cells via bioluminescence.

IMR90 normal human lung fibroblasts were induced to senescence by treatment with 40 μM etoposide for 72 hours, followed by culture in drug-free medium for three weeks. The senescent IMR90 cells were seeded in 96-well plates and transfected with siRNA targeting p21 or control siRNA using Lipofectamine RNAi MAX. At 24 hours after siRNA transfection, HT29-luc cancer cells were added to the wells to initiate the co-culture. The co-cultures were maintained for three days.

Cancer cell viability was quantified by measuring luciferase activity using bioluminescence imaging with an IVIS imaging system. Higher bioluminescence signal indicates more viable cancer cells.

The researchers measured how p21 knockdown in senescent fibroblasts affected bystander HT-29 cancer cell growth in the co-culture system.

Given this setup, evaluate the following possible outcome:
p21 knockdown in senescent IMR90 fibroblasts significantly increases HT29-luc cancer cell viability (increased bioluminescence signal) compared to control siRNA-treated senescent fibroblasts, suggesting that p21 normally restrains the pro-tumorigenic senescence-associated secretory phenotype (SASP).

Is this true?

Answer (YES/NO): NO